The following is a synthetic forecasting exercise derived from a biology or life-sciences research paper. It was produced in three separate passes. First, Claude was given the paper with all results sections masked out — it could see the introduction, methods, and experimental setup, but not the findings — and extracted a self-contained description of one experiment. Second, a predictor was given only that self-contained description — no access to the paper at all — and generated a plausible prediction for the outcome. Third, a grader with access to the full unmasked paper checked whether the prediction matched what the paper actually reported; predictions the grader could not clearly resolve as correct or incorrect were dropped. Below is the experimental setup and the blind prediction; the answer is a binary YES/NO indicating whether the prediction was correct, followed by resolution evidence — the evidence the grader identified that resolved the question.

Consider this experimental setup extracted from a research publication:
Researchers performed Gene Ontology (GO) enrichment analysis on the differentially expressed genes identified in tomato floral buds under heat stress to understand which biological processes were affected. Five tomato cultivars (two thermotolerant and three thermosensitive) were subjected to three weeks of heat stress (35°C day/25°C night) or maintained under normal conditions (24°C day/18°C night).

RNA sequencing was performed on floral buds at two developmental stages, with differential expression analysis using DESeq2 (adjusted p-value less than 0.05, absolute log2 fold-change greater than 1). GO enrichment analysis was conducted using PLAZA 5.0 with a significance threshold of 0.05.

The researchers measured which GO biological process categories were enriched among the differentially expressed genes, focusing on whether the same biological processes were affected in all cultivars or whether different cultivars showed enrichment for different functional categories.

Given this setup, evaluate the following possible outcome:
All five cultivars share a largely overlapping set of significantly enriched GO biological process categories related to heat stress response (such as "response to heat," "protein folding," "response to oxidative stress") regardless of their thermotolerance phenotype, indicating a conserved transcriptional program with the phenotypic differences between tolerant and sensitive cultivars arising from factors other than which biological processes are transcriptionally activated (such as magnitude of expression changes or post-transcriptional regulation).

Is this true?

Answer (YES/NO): YES